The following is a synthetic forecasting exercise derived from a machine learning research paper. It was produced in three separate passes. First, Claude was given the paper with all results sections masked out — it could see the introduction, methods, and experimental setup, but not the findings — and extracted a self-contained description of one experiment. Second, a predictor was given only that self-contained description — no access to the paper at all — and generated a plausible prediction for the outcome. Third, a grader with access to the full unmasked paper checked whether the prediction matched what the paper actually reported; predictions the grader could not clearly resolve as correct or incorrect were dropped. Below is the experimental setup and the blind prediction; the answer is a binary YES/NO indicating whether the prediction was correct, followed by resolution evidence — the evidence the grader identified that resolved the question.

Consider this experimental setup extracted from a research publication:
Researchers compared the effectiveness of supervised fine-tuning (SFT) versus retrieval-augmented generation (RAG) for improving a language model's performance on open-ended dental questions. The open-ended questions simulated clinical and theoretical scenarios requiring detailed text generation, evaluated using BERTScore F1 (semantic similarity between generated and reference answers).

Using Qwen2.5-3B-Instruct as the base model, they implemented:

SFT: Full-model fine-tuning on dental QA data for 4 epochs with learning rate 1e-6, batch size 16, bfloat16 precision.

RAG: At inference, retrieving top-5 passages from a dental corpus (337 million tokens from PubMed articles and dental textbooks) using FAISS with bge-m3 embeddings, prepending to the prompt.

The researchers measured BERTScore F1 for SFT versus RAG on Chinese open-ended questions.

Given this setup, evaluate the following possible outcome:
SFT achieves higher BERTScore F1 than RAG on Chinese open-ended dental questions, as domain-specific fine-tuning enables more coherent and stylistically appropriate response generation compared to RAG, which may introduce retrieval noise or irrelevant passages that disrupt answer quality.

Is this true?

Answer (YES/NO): NO